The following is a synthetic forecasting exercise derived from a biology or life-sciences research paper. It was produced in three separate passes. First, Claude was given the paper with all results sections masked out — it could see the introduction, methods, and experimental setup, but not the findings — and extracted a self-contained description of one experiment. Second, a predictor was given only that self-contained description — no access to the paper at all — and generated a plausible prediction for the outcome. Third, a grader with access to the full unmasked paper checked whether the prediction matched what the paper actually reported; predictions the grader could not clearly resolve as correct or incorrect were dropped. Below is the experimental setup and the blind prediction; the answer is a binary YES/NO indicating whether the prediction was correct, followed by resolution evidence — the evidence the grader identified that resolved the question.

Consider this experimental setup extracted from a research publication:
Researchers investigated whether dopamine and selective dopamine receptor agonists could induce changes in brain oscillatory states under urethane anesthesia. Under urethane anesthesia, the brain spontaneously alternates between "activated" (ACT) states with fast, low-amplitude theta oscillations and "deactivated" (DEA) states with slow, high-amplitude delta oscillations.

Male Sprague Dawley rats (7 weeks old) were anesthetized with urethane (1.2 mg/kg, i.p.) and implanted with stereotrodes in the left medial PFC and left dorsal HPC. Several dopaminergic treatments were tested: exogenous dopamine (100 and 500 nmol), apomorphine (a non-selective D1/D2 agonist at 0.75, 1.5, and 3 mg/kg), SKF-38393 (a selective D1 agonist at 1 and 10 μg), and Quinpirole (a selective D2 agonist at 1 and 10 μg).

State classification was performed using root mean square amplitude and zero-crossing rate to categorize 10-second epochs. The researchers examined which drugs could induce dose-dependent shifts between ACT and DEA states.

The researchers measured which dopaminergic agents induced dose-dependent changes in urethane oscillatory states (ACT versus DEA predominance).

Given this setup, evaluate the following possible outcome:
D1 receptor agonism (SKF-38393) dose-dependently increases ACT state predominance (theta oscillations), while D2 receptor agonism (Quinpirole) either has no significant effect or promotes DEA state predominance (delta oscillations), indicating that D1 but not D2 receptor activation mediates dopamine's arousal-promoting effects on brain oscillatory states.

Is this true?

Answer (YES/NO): NO